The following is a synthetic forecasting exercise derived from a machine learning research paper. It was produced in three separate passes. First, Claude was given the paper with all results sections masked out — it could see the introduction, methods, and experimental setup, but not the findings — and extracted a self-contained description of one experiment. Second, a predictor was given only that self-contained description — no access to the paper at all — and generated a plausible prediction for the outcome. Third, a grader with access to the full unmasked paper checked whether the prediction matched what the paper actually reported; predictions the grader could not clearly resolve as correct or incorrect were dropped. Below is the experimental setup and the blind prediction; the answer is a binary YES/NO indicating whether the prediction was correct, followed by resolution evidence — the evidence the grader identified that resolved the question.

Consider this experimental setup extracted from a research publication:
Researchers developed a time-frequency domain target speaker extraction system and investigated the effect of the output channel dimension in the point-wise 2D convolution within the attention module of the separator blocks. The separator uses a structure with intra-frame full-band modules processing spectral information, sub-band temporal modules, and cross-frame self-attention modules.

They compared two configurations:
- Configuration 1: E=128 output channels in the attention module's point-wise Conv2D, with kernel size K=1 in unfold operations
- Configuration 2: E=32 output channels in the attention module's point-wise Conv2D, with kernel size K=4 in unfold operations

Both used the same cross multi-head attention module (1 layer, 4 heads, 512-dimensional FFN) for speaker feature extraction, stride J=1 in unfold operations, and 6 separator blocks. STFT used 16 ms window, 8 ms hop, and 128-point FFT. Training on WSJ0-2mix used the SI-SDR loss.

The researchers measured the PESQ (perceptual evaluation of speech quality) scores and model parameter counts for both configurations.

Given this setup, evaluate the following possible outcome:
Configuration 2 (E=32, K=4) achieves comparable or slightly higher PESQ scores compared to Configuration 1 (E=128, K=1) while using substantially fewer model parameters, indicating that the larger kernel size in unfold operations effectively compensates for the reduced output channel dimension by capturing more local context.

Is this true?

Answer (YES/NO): NO